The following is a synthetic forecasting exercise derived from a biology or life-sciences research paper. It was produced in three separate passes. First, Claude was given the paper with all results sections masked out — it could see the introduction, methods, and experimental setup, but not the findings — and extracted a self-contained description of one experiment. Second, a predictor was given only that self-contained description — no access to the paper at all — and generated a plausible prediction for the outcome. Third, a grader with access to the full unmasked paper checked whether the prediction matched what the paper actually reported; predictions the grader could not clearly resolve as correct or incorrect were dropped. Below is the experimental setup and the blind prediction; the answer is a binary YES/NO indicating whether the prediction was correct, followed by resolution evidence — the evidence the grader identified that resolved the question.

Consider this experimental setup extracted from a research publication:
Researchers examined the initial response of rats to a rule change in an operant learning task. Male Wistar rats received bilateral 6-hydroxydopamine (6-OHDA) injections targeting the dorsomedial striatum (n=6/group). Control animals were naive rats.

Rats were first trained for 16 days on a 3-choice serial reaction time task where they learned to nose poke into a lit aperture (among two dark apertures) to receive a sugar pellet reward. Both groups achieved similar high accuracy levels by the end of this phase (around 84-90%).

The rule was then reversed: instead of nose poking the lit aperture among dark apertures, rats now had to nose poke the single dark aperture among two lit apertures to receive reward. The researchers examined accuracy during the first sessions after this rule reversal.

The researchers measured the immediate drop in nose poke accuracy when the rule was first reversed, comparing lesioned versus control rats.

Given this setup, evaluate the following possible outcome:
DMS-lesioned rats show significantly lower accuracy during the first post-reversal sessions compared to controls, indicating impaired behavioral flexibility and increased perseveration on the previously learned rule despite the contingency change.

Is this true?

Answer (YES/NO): NO